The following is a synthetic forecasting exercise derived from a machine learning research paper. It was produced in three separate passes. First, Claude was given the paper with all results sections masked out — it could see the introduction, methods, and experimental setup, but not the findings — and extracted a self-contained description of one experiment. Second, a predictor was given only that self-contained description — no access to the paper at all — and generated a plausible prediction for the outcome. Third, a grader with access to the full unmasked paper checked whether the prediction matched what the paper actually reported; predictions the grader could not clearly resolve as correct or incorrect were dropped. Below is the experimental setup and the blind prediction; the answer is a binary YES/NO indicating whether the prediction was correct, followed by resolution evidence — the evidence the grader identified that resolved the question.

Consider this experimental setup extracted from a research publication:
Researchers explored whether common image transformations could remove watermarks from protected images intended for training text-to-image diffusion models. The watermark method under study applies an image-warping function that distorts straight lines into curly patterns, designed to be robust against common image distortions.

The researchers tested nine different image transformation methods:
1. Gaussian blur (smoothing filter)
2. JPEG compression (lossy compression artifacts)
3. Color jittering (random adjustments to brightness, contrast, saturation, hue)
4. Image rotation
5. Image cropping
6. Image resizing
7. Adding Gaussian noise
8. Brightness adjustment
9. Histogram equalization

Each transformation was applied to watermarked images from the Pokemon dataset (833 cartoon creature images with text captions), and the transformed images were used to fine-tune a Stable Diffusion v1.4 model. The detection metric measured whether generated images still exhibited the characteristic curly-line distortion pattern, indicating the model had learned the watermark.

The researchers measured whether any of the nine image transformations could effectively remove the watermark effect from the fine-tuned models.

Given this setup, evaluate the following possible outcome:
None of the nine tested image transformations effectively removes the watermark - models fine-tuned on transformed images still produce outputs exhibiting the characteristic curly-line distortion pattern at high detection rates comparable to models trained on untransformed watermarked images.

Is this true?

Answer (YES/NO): NO